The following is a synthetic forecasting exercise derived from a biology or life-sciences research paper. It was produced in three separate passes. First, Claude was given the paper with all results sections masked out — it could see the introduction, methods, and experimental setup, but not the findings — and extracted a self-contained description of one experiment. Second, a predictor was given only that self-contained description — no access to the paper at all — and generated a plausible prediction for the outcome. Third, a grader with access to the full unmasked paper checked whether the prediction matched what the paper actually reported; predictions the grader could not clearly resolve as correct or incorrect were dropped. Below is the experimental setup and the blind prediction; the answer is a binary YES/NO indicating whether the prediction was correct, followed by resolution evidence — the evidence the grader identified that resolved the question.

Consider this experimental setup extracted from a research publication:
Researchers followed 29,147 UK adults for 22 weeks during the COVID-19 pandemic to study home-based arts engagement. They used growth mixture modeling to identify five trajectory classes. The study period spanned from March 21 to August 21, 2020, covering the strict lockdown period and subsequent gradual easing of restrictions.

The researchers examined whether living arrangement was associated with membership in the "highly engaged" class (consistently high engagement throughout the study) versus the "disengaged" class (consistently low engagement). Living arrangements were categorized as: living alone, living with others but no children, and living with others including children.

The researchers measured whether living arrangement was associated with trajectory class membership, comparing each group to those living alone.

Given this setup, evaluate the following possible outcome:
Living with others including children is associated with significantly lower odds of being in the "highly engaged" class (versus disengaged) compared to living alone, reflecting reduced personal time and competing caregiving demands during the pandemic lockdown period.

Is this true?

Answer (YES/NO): NO